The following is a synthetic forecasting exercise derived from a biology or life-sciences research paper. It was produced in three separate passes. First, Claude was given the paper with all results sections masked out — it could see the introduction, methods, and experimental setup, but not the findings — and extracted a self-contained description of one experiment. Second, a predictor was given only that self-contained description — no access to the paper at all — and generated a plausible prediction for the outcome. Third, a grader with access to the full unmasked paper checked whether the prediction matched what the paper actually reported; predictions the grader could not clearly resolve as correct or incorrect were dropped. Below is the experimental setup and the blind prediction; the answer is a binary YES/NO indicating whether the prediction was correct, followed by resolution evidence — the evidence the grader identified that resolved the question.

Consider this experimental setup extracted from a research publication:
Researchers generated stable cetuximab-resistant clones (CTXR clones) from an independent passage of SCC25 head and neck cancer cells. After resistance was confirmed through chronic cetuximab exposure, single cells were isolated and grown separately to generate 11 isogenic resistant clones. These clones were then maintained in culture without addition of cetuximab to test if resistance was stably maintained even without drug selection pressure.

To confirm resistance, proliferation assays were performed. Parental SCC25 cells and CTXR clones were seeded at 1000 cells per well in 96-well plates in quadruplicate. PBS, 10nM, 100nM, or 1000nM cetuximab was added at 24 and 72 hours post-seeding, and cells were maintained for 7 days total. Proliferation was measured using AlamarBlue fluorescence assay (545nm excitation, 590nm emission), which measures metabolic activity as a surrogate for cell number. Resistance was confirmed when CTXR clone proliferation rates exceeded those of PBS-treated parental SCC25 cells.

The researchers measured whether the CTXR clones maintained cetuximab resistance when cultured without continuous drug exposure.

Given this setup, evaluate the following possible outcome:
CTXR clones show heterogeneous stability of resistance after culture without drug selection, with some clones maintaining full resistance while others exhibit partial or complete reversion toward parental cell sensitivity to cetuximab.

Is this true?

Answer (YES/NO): YES